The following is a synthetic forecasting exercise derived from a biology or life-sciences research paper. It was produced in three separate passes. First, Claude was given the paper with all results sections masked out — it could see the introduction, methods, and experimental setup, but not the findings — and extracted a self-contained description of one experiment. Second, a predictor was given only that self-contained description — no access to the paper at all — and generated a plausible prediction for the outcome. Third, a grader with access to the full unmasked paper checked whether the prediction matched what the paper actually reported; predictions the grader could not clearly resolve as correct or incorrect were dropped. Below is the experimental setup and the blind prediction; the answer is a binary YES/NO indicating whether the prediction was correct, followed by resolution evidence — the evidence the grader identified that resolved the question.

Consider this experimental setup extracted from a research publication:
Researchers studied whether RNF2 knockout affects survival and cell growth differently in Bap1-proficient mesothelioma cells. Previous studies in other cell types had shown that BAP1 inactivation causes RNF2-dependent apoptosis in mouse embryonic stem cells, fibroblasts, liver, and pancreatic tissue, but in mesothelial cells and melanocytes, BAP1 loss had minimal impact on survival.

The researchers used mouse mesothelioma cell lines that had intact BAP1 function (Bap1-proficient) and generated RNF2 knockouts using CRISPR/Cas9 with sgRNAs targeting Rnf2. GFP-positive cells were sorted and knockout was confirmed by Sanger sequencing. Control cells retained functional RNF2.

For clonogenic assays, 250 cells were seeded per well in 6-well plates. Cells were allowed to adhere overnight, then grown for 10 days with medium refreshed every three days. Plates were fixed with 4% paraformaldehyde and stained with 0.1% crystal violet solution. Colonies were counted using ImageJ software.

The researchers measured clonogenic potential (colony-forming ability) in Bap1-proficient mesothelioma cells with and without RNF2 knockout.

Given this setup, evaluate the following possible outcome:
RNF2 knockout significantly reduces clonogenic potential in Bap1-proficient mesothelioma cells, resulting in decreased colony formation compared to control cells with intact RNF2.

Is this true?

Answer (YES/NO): NO